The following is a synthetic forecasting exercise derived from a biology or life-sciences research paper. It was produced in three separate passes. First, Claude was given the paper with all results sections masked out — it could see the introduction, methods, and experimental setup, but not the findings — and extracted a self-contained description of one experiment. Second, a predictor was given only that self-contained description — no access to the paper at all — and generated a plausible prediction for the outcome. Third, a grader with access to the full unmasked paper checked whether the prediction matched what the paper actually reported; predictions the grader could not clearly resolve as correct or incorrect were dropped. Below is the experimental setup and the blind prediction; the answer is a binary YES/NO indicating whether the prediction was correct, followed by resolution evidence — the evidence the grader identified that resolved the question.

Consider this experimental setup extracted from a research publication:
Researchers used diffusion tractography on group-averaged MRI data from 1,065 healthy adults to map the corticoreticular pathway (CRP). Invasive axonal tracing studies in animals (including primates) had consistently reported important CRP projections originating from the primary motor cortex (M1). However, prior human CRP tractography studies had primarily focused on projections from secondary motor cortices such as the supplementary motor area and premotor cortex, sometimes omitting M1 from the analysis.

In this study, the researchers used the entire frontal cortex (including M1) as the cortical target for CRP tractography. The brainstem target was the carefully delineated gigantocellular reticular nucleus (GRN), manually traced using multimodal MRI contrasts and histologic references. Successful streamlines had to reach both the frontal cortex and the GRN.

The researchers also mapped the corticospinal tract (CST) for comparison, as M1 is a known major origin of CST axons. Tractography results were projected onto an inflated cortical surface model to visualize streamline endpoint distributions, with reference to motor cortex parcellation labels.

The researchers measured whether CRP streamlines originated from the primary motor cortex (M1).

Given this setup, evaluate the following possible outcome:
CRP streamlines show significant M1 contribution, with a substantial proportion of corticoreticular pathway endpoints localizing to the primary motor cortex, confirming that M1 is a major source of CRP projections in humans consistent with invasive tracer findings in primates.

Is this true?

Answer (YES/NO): YES